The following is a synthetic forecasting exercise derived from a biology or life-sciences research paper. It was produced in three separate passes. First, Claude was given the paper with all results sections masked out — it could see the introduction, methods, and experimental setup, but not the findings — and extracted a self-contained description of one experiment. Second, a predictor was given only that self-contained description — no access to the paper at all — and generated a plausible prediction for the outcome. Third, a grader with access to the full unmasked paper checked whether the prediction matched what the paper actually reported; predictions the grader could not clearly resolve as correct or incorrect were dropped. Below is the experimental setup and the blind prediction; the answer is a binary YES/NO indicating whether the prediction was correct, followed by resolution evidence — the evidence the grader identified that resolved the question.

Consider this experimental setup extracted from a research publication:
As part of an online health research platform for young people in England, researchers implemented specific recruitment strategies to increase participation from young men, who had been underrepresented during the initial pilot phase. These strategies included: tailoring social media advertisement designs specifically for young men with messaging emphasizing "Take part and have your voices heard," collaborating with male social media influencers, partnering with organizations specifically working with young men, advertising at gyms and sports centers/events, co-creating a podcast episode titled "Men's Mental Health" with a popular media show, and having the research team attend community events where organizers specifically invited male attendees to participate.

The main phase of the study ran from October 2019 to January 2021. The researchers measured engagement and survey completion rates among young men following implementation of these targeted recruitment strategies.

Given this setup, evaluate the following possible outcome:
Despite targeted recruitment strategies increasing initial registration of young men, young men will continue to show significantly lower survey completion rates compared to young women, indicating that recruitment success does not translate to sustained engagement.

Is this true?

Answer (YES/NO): NO